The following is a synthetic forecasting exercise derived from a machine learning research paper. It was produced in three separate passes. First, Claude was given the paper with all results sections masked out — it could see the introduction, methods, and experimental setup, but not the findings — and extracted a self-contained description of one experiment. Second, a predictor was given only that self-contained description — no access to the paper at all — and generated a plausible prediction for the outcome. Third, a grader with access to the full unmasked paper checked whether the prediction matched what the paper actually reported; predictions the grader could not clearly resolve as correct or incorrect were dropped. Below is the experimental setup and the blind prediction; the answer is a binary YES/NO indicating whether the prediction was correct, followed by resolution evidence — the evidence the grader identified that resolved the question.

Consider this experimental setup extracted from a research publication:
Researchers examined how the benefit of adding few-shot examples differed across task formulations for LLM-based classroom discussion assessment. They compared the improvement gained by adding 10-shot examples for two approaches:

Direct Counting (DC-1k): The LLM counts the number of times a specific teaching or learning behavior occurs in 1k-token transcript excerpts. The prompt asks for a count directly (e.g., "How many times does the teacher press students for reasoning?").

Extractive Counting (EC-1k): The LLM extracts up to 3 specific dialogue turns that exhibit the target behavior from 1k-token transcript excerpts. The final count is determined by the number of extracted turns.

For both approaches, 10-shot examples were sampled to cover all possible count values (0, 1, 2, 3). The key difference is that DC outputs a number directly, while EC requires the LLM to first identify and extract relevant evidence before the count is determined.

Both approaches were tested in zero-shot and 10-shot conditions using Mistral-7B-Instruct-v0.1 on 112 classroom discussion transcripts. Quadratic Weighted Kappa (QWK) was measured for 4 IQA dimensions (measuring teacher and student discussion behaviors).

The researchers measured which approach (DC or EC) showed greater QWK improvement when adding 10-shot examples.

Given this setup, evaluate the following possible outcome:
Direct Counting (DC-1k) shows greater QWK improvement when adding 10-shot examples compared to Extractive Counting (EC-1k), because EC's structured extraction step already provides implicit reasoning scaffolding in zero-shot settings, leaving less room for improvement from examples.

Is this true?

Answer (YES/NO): NO